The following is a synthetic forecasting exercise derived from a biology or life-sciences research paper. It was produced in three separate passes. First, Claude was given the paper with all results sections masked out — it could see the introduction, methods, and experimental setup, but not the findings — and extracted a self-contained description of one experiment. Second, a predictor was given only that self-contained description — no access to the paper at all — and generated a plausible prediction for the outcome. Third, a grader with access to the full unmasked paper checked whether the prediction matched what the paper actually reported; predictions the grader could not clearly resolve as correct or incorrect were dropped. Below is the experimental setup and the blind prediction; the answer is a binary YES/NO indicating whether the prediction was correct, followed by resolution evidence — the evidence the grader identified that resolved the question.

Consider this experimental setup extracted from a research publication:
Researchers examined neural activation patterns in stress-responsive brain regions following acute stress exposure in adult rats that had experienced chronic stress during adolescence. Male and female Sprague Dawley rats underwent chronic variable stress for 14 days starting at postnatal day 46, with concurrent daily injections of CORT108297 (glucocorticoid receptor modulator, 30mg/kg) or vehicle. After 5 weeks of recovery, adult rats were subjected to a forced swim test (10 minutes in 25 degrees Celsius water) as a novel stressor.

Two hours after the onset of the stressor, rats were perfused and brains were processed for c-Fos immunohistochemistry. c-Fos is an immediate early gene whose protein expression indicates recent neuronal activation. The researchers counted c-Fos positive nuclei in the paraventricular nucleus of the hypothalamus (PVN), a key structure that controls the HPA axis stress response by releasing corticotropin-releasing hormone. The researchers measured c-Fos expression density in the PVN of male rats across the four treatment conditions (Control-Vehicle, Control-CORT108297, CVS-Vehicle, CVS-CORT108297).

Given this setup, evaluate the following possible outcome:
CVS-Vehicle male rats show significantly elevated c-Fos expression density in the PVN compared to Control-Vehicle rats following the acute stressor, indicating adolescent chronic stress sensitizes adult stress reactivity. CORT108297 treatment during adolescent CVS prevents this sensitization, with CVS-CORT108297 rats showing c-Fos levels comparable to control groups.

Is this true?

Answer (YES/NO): NO